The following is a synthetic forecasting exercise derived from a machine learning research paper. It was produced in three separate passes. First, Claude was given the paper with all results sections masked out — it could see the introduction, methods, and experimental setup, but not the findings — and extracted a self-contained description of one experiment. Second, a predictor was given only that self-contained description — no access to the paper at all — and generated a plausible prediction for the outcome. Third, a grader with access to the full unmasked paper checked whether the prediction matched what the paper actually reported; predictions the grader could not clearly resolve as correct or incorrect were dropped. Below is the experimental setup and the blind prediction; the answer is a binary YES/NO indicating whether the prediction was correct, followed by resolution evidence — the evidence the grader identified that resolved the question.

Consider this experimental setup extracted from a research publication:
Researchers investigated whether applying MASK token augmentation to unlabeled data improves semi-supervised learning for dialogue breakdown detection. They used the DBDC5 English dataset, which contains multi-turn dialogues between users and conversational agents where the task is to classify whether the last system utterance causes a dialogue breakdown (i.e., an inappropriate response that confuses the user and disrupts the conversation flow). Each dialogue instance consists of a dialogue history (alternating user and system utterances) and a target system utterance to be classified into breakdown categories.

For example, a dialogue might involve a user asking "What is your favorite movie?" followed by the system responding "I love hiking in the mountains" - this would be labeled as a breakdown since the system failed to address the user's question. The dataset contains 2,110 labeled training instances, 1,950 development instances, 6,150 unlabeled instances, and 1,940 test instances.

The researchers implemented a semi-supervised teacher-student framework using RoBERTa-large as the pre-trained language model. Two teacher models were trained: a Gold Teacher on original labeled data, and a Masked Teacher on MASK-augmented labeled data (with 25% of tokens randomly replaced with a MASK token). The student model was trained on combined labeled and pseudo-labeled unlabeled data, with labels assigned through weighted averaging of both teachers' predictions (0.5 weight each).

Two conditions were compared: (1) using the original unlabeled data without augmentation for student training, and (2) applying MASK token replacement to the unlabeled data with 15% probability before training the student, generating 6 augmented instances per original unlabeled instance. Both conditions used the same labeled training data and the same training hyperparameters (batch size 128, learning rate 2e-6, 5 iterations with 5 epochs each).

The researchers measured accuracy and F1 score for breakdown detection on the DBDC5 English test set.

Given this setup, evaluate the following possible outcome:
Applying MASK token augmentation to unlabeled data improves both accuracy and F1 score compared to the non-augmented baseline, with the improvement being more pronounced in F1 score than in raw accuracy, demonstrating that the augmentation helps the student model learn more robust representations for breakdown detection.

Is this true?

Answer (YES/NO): YES